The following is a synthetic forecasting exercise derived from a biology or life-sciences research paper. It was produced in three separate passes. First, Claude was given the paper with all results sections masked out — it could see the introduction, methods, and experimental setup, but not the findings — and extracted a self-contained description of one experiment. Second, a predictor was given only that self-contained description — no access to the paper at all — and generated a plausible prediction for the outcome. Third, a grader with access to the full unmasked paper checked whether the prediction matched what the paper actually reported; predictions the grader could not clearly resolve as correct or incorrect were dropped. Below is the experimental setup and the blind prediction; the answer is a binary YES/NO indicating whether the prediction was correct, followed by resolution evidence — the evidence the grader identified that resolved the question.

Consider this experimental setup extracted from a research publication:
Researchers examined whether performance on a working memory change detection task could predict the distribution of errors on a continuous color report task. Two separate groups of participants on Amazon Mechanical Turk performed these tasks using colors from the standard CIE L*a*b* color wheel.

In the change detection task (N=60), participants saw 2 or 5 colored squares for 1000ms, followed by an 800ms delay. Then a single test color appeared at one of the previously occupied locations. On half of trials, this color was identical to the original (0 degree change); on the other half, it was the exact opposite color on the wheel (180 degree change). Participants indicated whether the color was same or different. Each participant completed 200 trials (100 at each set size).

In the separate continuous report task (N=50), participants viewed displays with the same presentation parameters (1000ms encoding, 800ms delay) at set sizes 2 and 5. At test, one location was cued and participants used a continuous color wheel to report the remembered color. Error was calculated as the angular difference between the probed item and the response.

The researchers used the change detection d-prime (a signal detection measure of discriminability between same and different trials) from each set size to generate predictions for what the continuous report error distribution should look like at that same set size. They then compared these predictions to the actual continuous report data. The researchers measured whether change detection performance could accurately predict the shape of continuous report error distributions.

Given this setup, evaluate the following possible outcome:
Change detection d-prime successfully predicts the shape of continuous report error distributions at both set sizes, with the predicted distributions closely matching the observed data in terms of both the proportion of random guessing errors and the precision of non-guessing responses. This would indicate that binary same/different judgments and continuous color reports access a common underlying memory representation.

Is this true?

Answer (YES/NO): YES